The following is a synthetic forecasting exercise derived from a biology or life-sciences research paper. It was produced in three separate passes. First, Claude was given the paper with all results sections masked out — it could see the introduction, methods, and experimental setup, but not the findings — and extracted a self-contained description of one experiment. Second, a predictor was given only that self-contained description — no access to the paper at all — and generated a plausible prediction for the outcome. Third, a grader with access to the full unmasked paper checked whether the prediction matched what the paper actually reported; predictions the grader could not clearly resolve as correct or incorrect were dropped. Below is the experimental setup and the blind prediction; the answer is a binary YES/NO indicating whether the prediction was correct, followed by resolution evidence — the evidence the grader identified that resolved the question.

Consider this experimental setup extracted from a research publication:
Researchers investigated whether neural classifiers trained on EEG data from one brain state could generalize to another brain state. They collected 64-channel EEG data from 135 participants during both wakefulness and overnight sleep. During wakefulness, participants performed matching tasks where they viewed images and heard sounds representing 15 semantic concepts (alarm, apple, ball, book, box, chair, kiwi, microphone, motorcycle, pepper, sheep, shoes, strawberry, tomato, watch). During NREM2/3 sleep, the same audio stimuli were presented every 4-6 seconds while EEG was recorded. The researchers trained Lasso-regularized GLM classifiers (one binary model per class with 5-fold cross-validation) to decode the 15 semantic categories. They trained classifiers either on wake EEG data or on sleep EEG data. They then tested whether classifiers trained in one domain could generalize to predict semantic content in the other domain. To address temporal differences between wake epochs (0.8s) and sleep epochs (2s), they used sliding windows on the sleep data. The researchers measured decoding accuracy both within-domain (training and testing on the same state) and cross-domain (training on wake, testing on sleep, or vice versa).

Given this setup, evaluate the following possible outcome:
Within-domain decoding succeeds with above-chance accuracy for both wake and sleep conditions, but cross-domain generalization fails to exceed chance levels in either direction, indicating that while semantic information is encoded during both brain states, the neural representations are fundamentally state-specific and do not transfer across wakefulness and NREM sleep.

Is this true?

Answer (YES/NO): YES